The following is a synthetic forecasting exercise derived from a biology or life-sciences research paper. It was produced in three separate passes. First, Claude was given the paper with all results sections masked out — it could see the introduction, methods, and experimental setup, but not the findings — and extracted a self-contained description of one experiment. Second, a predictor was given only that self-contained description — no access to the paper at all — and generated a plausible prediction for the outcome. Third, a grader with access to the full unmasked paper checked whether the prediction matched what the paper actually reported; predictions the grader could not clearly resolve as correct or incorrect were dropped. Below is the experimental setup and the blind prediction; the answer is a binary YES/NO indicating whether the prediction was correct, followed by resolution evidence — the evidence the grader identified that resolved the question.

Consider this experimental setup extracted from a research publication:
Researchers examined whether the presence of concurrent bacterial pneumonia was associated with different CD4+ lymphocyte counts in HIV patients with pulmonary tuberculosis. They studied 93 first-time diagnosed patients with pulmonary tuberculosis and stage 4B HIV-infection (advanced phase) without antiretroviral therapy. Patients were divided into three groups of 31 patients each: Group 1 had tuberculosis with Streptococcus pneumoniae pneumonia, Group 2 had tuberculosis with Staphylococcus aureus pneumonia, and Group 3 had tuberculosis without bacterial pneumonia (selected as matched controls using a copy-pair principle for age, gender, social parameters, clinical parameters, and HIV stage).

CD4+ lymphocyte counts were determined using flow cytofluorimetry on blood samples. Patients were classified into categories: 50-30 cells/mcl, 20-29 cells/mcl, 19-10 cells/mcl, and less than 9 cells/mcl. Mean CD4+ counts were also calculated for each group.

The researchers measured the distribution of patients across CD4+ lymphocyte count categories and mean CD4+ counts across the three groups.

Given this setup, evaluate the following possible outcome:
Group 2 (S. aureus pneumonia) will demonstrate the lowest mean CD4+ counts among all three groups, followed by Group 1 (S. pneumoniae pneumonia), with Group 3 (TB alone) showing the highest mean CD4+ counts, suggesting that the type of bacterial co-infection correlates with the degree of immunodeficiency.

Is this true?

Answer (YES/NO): NO